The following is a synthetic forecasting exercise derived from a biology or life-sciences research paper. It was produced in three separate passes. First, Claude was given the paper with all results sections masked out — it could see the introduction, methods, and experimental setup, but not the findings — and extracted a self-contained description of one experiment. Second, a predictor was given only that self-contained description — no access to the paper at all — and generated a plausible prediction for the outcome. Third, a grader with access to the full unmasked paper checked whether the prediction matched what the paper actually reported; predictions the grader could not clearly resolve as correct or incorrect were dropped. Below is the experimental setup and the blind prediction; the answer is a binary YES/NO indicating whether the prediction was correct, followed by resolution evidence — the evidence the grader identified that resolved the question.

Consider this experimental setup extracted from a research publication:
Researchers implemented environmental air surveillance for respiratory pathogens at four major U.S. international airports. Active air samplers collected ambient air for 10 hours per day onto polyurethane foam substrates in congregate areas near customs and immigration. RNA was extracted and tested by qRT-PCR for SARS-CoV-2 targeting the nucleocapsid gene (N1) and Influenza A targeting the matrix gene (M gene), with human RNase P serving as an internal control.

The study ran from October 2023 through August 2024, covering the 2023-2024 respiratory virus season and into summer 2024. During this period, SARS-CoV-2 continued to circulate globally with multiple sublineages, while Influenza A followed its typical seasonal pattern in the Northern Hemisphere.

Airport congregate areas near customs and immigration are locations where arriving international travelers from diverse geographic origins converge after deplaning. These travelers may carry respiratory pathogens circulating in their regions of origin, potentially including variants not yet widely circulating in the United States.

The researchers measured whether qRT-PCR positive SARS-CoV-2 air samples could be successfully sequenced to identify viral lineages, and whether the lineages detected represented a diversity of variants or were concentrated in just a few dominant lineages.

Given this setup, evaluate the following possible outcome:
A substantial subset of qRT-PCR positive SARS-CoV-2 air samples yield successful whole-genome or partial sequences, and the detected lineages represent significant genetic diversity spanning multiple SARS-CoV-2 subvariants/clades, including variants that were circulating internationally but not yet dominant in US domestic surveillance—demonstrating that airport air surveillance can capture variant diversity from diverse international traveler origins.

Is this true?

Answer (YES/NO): NO